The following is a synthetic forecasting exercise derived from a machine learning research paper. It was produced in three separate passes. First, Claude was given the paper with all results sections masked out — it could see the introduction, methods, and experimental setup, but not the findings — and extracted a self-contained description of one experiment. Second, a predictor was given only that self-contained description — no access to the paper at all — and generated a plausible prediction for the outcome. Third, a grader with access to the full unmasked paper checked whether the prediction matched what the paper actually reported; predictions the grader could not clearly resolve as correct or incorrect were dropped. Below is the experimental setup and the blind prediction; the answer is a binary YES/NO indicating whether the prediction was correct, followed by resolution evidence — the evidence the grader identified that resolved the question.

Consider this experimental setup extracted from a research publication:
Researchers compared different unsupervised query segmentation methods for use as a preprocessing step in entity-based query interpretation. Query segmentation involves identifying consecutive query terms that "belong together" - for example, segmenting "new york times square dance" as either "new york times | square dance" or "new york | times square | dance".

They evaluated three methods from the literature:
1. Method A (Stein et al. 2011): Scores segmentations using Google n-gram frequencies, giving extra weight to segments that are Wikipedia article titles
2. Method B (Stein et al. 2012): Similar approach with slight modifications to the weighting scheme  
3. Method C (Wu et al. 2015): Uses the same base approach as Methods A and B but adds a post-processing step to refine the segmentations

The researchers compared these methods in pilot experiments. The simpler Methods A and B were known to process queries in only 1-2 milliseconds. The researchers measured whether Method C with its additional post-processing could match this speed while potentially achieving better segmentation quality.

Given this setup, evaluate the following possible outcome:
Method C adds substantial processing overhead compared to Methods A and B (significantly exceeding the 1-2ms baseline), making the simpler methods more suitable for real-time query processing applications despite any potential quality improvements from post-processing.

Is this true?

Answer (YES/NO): YES